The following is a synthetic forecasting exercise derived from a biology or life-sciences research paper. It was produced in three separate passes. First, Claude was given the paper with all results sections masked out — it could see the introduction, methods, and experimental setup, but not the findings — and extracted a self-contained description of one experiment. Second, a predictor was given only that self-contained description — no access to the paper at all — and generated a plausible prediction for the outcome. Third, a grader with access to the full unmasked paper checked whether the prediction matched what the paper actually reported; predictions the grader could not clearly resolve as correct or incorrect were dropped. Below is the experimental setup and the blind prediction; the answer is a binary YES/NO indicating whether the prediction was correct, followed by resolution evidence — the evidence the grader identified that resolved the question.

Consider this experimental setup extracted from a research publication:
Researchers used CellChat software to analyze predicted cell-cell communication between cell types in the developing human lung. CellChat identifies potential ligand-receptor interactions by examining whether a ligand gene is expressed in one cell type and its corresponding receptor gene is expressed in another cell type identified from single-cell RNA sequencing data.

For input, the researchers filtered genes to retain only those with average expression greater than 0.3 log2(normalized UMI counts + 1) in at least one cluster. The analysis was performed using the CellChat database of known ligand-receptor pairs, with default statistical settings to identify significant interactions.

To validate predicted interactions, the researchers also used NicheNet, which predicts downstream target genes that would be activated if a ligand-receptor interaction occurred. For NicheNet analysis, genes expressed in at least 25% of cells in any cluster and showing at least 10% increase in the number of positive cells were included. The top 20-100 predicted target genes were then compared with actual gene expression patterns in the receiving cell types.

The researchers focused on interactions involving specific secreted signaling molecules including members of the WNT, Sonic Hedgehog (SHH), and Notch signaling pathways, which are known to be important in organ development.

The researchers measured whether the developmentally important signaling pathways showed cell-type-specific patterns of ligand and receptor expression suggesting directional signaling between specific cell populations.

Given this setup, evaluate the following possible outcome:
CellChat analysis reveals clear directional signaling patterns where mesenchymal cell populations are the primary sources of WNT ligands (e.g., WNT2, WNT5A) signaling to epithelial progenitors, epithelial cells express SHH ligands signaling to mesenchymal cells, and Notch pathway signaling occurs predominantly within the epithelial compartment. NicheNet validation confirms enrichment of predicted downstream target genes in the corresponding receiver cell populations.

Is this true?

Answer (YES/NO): NO